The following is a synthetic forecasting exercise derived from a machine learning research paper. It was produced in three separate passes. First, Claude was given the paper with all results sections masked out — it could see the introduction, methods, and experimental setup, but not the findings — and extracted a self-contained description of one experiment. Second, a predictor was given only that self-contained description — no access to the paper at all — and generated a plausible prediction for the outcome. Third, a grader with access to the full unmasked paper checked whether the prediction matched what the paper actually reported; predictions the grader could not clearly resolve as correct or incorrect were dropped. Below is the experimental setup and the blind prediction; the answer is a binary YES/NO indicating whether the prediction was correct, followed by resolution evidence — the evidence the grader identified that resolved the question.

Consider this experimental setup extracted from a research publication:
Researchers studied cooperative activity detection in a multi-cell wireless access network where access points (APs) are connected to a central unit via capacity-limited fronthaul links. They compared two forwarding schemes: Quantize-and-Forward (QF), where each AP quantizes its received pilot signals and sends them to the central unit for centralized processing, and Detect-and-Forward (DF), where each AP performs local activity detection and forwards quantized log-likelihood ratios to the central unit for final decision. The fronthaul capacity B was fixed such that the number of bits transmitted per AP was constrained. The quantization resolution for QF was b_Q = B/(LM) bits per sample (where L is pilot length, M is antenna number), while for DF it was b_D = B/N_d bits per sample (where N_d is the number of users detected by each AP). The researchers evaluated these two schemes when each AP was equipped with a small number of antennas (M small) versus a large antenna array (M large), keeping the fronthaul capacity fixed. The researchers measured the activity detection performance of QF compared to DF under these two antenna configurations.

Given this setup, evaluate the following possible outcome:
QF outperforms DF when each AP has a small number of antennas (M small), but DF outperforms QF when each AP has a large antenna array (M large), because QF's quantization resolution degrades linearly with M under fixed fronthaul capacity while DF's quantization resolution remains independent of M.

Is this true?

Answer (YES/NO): YES